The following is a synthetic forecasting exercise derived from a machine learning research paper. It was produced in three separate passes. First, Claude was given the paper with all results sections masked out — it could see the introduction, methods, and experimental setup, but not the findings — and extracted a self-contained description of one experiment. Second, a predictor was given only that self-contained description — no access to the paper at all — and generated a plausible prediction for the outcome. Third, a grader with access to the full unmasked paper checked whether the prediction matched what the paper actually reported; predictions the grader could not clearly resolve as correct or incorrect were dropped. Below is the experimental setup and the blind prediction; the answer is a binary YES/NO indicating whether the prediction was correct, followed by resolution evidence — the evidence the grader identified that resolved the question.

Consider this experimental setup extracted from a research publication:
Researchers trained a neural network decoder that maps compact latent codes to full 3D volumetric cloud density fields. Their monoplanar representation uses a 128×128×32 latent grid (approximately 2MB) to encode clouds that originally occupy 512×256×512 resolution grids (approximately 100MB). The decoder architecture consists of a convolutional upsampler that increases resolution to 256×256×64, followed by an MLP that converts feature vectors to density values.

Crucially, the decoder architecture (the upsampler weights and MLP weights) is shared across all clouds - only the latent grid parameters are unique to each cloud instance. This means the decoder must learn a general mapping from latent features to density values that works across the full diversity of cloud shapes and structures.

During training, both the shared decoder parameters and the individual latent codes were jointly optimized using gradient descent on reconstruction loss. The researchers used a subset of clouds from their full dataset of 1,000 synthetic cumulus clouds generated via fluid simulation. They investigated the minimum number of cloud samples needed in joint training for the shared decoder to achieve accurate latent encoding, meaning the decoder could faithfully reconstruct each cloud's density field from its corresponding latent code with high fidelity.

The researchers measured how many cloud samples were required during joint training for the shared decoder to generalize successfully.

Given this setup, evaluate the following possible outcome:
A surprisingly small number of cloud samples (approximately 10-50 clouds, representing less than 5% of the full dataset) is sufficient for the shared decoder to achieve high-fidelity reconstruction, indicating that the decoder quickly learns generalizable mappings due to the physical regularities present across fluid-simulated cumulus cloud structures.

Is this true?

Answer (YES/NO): NO